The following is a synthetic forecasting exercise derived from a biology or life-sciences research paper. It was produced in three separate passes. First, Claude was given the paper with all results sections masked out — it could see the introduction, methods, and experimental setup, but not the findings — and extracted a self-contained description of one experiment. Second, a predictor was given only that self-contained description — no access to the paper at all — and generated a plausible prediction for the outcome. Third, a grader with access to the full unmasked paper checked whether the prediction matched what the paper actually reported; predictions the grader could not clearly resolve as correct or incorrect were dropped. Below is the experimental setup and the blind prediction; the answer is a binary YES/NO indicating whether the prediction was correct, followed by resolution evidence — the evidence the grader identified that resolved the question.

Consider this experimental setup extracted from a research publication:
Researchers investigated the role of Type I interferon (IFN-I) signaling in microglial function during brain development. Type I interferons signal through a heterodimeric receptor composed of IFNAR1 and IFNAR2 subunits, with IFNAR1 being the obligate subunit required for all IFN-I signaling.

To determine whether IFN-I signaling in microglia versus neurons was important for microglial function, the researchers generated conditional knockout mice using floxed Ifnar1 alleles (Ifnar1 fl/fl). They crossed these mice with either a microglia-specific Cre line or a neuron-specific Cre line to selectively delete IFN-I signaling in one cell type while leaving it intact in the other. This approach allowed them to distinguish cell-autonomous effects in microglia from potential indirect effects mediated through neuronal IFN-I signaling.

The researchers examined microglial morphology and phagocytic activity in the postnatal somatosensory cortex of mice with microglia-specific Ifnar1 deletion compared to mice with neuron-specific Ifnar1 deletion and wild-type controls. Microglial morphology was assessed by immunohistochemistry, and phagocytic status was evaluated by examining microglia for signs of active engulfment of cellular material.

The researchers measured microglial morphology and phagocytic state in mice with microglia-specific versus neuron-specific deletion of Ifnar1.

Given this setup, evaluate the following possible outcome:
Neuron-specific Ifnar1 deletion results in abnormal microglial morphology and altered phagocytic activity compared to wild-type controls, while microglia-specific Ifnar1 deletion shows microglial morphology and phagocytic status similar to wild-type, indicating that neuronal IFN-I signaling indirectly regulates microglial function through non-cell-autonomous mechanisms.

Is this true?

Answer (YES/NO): NO